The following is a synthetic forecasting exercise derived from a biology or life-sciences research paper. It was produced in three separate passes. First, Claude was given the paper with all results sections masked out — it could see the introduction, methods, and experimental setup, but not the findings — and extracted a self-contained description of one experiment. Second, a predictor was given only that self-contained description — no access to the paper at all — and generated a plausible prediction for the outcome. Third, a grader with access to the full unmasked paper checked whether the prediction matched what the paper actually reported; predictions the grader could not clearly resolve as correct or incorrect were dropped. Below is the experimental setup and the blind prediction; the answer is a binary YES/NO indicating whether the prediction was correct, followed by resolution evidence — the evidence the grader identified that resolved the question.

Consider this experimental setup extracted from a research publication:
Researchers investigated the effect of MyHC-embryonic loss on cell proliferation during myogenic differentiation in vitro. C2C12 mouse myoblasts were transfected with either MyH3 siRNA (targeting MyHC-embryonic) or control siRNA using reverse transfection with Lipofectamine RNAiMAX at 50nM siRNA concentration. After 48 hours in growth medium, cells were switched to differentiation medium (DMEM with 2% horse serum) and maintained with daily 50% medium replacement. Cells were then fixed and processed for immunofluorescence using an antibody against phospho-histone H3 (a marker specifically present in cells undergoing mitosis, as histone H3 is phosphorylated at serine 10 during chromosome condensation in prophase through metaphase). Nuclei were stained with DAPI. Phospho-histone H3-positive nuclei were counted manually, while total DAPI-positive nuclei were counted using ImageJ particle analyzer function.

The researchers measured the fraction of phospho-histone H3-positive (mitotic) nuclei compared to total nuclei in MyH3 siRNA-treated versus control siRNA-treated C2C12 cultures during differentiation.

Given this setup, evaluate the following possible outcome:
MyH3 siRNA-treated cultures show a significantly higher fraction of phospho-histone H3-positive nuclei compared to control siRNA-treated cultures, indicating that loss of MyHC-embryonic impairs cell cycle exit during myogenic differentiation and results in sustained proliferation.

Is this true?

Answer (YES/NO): NO